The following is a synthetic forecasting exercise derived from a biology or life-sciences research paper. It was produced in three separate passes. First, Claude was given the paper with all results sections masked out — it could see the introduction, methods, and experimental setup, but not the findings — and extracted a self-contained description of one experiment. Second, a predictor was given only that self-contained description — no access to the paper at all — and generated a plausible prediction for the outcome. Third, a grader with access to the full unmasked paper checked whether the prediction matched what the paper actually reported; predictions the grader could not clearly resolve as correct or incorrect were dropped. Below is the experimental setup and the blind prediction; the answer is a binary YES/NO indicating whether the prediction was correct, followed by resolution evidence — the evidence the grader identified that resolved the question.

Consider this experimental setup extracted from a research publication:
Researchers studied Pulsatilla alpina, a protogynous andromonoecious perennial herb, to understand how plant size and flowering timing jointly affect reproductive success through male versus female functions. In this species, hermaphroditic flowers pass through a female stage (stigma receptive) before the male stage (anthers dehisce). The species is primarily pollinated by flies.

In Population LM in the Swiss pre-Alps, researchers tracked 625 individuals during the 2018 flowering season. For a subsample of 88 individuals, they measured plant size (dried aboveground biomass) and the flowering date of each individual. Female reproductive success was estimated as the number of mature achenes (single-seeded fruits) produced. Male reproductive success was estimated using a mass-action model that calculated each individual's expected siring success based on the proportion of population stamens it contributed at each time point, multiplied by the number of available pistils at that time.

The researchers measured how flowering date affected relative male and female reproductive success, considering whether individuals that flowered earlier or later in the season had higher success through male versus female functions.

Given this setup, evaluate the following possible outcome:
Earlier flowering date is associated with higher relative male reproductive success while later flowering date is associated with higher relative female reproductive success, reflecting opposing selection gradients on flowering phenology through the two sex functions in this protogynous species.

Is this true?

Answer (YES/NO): YES